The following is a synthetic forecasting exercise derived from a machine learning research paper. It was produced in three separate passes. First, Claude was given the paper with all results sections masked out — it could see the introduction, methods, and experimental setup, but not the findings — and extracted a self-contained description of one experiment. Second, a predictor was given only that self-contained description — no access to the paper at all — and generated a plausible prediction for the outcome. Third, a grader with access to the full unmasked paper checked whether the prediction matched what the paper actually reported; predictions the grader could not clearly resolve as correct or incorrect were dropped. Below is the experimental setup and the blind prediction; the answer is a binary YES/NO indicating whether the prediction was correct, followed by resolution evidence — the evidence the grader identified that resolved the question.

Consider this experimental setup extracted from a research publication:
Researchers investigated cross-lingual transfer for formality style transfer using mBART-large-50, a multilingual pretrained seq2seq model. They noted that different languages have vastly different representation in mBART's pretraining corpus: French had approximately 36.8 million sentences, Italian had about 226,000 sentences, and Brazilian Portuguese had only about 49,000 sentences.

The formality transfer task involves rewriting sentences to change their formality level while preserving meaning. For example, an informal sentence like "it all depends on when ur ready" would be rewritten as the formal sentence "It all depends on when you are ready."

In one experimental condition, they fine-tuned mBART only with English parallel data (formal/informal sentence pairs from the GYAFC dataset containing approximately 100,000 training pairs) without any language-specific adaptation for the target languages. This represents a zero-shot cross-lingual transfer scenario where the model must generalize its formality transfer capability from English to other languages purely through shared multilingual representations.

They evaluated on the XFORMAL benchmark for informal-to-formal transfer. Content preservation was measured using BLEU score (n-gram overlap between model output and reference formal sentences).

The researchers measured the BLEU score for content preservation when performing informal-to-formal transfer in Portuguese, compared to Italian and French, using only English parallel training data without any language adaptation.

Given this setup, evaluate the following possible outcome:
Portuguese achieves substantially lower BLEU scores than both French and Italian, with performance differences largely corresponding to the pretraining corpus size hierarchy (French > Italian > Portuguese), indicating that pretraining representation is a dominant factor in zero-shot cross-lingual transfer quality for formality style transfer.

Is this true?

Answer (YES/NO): YES